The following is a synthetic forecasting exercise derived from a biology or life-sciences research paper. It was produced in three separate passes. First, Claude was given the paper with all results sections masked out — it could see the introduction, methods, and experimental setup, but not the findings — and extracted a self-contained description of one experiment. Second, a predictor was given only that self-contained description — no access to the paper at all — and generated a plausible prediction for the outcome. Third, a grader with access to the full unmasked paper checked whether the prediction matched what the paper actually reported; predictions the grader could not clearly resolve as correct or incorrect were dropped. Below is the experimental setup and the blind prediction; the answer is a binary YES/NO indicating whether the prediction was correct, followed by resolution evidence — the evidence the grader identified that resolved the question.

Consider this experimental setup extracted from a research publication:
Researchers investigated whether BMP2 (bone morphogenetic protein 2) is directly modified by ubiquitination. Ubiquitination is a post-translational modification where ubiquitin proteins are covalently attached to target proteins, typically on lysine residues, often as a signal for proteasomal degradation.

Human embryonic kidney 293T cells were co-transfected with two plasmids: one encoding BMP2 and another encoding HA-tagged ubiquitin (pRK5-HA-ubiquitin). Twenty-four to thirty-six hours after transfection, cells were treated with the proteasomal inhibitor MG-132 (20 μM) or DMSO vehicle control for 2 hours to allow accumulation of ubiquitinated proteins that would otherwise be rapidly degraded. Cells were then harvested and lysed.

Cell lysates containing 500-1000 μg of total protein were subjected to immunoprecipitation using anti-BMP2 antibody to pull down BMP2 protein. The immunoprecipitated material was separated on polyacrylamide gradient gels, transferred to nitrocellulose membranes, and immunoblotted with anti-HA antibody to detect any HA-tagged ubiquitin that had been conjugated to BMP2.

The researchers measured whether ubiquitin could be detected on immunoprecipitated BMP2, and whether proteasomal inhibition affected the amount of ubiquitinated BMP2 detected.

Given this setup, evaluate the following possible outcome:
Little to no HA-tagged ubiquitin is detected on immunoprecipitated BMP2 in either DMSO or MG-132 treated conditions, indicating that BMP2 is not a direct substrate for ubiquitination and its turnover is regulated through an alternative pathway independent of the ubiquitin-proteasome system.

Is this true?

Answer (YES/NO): NO